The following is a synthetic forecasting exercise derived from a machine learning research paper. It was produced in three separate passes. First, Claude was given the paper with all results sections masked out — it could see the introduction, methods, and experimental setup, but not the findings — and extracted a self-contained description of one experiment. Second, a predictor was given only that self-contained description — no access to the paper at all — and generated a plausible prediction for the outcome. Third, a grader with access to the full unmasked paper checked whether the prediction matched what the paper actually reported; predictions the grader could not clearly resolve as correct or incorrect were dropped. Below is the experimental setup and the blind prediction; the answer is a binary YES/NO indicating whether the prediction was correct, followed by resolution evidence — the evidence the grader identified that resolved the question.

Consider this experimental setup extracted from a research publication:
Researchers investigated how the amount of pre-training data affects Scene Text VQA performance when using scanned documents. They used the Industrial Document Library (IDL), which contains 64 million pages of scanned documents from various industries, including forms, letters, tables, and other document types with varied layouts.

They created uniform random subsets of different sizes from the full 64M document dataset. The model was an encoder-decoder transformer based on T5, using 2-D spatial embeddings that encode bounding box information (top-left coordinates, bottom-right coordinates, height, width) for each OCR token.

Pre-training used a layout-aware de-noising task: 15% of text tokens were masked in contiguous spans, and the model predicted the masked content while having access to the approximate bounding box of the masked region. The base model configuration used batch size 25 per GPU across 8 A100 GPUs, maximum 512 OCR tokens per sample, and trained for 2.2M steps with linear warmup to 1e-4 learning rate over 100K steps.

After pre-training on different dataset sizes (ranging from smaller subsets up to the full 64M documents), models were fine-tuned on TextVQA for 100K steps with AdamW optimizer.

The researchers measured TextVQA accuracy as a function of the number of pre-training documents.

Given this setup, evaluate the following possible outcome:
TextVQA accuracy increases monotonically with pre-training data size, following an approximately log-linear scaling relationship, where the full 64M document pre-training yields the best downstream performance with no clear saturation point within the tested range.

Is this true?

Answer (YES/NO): NO